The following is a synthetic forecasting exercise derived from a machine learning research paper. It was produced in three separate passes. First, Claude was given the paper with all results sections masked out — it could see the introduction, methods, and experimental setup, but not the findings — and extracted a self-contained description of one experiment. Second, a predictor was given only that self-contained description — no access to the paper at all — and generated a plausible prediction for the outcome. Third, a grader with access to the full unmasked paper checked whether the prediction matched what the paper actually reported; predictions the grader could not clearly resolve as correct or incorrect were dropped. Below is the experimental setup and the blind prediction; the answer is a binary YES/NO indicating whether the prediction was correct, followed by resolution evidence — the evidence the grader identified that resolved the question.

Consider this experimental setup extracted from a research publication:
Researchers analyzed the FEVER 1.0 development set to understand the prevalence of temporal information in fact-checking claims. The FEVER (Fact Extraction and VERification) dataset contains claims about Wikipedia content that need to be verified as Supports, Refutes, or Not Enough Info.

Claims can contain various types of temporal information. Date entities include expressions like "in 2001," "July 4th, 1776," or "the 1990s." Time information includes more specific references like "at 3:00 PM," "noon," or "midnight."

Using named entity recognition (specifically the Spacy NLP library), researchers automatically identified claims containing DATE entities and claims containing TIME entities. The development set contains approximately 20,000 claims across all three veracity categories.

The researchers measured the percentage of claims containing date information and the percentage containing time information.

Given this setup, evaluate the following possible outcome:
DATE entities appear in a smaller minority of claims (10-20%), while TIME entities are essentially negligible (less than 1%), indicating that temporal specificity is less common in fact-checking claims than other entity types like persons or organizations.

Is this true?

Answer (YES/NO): YES